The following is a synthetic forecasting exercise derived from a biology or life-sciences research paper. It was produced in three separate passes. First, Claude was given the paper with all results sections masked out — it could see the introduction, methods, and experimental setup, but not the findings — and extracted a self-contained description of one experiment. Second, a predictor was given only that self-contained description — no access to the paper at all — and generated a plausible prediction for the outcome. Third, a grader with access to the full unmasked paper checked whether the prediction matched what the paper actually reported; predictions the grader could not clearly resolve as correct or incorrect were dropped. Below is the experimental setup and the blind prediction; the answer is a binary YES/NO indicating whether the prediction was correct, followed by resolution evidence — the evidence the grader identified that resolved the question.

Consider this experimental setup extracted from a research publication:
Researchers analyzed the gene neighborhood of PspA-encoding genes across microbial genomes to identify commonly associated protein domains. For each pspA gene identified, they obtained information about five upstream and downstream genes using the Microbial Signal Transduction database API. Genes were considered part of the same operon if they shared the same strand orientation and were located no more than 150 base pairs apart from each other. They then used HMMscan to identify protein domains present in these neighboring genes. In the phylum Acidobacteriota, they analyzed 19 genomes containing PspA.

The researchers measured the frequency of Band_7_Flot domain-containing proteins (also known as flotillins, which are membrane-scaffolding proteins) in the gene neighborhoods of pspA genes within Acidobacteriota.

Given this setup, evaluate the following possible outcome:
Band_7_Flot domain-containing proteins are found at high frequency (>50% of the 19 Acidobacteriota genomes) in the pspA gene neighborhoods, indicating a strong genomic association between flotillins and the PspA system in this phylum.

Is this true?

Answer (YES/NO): YES